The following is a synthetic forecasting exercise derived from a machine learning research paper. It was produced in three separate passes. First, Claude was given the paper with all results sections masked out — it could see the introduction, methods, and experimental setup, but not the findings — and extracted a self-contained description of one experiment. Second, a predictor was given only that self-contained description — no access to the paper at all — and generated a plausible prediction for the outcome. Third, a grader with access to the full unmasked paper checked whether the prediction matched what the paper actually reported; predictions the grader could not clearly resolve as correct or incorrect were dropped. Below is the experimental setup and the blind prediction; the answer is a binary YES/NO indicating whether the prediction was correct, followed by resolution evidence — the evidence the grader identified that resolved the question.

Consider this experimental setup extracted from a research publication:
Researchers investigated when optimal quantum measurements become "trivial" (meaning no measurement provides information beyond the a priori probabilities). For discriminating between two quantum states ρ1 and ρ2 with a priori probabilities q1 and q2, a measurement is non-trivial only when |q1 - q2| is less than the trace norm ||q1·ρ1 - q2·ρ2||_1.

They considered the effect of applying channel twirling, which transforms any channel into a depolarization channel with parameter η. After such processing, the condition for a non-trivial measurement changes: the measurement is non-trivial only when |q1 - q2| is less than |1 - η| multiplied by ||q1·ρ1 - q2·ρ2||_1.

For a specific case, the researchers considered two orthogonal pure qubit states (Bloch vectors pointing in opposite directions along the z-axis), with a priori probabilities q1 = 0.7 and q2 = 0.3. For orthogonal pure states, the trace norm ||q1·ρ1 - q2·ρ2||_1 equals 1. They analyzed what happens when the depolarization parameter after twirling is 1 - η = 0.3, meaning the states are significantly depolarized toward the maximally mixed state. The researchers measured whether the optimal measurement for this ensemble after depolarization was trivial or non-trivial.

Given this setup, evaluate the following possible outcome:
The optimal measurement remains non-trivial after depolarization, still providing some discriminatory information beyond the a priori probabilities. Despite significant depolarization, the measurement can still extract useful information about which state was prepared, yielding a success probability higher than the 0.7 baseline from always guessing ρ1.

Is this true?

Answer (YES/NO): NO